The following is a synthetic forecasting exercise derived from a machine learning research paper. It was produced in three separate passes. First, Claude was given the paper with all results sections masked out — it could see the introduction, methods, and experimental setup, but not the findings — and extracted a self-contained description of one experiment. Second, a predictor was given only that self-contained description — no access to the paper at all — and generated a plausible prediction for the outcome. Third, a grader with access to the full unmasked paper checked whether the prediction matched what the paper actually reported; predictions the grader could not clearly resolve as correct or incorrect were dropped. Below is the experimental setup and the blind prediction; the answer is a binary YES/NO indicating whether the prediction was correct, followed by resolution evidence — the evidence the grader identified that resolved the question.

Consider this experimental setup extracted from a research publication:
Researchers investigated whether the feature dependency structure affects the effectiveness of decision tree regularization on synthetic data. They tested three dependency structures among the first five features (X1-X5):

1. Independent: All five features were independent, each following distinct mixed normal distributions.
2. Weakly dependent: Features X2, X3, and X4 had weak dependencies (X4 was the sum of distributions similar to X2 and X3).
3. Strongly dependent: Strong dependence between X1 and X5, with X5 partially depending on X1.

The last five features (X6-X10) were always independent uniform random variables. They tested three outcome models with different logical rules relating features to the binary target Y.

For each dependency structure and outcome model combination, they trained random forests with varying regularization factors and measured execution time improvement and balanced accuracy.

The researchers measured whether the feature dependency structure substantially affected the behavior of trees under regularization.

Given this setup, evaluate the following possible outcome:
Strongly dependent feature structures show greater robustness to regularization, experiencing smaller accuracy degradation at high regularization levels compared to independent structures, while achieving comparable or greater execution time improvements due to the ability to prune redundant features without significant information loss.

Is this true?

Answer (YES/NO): NO